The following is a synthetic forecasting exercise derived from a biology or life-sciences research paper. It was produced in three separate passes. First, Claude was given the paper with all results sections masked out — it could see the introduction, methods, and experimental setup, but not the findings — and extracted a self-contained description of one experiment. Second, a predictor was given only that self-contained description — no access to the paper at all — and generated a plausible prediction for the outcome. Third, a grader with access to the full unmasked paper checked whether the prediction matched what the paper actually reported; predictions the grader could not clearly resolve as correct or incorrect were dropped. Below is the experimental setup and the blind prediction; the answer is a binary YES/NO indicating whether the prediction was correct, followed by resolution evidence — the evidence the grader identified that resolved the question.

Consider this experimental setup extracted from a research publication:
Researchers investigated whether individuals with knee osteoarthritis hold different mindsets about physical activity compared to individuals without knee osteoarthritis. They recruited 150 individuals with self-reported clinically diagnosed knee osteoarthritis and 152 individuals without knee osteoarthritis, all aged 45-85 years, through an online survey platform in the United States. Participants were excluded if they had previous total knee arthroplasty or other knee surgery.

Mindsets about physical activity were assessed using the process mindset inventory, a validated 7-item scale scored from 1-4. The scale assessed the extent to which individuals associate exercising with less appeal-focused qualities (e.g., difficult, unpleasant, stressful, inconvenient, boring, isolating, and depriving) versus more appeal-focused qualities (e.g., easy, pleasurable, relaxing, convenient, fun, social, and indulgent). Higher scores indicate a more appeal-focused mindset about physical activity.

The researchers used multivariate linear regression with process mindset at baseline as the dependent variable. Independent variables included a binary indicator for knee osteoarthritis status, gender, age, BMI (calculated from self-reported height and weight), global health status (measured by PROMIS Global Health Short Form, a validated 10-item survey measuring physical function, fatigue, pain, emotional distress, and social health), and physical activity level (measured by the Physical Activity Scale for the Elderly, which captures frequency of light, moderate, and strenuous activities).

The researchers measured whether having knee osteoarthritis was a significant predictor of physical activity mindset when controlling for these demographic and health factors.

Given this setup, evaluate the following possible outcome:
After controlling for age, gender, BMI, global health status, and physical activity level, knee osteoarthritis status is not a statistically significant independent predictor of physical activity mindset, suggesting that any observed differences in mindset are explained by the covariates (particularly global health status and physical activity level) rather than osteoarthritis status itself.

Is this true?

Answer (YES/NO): YES